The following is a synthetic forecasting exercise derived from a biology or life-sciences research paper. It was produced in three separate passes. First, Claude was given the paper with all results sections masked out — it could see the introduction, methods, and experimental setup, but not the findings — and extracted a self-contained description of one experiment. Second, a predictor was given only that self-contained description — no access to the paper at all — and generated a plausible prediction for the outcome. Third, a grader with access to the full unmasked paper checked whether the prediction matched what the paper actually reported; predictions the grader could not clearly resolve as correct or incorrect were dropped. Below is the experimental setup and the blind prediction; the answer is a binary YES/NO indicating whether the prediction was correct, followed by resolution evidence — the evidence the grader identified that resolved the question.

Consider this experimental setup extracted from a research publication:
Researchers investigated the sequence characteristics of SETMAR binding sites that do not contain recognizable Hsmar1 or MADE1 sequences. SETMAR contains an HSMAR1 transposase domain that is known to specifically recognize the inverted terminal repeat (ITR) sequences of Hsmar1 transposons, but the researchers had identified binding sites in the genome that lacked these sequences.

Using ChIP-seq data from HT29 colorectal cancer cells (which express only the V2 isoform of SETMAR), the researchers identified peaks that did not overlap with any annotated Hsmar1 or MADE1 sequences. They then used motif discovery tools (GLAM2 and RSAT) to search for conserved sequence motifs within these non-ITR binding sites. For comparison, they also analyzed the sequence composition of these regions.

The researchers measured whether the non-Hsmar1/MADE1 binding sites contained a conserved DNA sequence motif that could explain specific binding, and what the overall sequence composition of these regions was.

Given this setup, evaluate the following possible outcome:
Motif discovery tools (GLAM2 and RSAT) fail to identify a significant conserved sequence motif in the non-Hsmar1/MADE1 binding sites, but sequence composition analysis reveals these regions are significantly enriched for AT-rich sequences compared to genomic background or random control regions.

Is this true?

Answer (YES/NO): NO